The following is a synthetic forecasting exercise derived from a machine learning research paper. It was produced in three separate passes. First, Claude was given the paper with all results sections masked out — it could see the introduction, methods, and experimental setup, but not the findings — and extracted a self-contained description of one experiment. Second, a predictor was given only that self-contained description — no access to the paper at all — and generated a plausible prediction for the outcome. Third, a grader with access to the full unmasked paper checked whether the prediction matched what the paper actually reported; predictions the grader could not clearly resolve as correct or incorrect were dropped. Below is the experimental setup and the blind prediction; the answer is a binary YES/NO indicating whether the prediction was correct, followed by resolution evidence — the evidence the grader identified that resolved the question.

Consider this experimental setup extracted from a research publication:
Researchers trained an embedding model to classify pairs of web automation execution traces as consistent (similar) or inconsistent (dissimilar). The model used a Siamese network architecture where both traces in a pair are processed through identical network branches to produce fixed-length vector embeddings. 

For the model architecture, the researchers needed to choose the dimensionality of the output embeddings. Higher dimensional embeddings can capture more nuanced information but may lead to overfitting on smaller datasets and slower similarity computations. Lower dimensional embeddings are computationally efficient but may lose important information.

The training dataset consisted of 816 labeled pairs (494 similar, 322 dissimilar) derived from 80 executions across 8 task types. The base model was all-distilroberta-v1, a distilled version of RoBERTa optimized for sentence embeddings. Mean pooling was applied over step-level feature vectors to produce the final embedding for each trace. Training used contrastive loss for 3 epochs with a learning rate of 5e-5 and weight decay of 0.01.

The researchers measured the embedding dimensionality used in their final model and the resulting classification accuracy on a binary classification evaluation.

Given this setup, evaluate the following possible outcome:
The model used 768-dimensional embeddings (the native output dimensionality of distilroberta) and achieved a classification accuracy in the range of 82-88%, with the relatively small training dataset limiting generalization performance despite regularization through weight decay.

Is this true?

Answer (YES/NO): YES